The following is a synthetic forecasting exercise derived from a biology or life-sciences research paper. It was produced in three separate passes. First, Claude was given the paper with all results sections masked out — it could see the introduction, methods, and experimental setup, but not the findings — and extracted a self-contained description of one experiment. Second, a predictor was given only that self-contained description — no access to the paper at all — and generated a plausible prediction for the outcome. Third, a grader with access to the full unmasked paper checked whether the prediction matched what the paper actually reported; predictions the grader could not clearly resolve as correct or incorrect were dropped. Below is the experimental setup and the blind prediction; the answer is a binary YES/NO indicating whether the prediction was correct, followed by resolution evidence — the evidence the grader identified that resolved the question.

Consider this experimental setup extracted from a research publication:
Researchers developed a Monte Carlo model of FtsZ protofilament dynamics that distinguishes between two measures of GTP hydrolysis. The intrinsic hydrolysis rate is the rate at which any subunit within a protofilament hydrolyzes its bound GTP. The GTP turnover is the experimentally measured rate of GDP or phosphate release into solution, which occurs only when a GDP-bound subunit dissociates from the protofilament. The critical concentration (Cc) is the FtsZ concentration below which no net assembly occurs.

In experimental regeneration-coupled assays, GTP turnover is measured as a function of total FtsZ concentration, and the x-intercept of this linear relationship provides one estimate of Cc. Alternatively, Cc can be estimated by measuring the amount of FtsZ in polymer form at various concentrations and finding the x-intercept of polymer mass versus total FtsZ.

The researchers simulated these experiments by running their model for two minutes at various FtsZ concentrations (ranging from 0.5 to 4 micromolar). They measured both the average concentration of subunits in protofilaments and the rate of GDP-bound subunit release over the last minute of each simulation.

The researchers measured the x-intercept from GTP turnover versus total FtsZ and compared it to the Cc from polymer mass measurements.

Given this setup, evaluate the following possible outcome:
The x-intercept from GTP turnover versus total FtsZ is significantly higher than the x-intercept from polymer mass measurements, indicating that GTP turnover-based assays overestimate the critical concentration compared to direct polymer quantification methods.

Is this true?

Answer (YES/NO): NO